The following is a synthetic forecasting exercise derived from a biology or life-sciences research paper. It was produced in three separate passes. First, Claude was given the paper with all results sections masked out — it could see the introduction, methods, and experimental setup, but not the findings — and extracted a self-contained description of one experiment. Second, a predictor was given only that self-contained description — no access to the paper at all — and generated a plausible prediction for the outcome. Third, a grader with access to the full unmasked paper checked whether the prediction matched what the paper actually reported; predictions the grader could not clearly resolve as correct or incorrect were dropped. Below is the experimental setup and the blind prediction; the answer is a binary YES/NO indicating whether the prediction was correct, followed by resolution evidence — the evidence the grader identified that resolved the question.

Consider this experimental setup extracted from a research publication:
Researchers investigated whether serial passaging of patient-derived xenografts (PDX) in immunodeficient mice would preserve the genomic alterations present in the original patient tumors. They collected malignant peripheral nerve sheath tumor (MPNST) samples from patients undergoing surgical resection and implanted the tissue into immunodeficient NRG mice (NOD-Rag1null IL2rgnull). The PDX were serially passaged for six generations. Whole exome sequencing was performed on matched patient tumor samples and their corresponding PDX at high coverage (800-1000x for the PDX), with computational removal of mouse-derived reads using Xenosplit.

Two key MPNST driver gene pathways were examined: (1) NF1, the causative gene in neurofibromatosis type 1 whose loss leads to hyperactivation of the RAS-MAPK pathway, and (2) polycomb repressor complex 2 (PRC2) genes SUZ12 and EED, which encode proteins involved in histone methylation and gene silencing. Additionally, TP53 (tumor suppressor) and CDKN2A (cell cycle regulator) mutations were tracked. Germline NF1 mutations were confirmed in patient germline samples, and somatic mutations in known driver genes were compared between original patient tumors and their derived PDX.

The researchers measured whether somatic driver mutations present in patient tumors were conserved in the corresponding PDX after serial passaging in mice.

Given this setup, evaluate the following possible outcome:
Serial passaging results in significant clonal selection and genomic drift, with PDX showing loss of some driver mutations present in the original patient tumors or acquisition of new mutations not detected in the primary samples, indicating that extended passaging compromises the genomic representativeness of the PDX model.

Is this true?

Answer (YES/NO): NO